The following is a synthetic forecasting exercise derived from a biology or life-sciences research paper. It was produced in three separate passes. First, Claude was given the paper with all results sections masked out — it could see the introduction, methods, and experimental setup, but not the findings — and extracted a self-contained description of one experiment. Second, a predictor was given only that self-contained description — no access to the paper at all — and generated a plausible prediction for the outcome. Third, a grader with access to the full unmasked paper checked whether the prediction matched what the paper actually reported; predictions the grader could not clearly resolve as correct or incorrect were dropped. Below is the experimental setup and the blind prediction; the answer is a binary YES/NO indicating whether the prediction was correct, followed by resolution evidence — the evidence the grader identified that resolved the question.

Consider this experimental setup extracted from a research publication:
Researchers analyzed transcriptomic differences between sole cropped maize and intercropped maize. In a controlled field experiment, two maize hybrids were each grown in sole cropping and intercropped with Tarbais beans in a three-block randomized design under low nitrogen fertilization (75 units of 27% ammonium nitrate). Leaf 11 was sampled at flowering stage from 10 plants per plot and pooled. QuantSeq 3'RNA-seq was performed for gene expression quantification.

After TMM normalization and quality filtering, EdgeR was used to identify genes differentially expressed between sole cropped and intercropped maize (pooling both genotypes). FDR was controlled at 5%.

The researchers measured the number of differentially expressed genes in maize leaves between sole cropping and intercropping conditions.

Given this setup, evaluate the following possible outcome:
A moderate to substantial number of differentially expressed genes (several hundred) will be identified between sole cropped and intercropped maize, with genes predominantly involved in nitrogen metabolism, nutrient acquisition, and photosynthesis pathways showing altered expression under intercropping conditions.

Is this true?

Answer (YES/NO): NO